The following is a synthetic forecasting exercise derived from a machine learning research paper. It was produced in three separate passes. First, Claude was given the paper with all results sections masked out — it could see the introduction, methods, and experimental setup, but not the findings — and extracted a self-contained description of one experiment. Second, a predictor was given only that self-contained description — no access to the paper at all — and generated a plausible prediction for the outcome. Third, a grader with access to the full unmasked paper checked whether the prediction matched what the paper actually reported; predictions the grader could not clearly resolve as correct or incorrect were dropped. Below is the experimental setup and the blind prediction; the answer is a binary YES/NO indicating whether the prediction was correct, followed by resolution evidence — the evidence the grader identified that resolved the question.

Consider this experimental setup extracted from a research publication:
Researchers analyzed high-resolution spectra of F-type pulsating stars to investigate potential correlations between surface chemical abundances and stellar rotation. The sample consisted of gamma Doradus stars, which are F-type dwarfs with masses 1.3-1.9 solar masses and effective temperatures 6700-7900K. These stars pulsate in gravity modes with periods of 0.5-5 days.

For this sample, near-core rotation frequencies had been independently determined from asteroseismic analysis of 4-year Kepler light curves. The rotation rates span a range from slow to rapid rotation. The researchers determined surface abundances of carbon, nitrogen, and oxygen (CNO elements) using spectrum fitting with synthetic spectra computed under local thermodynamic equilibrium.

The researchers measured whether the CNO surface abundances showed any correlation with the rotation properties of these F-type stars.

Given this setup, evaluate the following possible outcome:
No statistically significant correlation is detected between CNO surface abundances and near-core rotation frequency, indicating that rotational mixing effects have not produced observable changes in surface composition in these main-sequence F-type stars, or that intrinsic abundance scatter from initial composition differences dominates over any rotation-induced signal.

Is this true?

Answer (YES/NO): YES